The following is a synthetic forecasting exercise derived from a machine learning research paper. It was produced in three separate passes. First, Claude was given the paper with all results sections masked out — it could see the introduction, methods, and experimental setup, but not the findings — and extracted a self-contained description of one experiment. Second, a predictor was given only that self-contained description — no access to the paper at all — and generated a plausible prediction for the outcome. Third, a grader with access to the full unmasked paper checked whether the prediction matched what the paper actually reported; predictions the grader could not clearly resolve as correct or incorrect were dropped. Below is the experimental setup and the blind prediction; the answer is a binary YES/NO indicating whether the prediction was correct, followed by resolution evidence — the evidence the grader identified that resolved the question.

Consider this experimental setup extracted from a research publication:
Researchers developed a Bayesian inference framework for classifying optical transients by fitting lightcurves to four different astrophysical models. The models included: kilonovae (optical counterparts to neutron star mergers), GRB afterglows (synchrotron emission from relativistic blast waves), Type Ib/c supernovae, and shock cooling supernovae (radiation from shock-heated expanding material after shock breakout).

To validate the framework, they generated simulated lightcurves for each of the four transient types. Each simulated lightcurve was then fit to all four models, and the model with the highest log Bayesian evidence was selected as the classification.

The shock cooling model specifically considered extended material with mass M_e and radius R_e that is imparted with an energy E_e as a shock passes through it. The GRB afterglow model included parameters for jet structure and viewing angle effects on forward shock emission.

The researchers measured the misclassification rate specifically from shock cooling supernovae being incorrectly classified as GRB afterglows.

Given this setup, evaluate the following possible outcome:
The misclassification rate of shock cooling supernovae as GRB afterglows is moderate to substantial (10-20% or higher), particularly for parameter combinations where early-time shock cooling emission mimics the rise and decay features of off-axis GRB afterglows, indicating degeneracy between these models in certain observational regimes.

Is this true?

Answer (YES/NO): YES